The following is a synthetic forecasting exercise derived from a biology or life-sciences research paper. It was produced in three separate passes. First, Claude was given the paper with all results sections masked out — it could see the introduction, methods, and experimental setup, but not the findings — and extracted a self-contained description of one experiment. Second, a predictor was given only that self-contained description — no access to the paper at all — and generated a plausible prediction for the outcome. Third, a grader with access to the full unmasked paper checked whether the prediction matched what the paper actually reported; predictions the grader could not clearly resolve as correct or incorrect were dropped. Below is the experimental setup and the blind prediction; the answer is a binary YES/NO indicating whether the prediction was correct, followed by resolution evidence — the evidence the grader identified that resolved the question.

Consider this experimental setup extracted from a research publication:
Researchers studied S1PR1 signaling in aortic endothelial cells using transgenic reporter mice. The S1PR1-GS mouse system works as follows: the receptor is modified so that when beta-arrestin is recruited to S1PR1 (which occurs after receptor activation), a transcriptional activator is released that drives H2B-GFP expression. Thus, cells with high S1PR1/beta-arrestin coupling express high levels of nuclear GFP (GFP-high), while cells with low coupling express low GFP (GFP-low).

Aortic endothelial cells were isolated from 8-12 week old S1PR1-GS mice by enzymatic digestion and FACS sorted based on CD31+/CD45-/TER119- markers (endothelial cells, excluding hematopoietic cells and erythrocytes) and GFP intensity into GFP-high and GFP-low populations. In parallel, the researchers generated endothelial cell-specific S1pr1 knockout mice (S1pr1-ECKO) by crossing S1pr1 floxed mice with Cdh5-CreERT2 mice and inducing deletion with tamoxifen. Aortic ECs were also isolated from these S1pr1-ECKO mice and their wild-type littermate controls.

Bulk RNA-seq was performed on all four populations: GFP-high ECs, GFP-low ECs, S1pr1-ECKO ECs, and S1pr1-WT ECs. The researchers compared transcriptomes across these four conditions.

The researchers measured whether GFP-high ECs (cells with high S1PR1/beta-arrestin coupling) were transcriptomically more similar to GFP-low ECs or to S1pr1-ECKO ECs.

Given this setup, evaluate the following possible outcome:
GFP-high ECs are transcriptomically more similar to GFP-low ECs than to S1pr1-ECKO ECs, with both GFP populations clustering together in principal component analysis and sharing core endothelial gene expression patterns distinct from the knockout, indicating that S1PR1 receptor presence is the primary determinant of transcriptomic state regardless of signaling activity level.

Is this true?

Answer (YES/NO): NO